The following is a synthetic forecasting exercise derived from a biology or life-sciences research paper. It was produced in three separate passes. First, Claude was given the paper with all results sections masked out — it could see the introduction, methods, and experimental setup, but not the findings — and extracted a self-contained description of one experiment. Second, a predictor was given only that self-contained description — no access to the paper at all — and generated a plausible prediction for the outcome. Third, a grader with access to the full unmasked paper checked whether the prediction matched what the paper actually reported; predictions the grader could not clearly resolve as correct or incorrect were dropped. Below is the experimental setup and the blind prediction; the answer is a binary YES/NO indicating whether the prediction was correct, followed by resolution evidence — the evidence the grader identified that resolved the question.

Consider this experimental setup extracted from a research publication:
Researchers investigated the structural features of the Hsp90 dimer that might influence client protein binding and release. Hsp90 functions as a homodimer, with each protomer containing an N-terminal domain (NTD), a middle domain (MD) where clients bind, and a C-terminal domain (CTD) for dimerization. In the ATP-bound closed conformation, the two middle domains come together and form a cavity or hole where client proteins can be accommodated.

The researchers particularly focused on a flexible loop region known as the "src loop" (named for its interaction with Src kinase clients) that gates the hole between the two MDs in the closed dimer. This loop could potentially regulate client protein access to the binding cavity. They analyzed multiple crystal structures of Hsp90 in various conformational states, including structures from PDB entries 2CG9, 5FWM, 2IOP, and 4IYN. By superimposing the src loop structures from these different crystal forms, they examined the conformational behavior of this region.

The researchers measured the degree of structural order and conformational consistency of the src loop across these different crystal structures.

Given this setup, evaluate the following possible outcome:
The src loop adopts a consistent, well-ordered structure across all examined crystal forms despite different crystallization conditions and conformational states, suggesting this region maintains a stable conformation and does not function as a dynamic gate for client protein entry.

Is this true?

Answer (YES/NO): NO